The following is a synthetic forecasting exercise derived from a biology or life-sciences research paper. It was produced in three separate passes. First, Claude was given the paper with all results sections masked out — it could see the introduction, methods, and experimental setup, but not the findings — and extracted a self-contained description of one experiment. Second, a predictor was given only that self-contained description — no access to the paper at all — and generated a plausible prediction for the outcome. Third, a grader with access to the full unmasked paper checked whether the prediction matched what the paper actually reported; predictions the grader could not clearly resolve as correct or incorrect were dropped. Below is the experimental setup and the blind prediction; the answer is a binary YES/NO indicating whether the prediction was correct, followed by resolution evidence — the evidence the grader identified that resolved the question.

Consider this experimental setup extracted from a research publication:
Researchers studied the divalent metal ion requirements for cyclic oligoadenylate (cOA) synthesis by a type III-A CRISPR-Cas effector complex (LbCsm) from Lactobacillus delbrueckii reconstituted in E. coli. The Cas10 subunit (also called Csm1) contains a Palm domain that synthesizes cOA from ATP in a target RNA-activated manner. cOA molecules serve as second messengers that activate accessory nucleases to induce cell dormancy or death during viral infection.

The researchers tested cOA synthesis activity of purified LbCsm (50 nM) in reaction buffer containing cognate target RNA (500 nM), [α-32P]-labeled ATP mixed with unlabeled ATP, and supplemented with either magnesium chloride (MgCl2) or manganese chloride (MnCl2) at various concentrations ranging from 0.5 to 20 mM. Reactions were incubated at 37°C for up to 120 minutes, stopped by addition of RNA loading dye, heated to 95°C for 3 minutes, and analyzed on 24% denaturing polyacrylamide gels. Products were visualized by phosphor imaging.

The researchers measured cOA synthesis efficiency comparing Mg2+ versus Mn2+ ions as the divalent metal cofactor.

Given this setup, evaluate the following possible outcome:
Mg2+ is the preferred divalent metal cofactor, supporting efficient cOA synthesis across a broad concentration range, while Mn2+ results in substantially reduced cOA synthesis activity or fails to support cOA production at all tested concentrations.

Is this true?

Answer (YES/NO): NO